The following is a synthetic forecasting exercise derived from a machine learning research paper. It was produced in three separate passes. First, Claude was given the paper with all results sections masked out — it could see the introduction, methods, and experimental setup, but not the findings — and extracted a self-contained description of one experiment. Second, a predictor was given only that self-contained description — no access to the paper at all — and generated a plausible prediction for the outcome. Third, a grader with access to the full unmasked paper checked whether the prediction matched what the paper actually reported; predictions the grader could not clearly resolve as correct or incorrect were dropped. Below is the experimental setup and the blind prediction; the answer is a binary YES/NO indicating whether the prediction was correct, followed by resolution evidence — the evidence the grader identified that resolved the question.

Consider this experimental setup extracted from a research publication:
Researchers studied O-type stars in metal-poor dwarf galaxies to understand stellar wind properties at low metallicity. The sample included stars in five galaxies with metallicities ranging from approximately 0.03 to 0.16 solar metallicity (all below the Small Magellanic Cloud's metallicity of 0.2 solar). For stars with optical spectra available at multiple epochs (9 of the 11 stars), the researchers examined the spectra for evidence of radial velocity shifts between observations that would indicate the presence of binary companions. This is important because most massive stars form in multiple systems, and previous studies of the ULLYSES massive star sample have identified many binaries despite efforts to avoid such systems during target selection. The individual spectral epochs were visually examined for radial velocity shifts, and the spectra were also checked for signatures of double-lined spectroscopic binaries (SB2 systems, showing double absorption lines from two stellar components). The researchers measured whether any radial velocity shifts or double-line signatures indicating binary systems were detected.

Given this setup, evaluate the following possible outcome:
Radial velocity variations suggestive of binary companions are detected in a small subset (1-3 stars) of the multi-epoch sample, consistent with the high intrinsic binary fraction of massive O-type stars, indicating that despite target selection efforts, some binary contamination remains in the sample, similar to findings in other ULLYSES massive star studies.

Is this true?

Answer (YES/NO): NO